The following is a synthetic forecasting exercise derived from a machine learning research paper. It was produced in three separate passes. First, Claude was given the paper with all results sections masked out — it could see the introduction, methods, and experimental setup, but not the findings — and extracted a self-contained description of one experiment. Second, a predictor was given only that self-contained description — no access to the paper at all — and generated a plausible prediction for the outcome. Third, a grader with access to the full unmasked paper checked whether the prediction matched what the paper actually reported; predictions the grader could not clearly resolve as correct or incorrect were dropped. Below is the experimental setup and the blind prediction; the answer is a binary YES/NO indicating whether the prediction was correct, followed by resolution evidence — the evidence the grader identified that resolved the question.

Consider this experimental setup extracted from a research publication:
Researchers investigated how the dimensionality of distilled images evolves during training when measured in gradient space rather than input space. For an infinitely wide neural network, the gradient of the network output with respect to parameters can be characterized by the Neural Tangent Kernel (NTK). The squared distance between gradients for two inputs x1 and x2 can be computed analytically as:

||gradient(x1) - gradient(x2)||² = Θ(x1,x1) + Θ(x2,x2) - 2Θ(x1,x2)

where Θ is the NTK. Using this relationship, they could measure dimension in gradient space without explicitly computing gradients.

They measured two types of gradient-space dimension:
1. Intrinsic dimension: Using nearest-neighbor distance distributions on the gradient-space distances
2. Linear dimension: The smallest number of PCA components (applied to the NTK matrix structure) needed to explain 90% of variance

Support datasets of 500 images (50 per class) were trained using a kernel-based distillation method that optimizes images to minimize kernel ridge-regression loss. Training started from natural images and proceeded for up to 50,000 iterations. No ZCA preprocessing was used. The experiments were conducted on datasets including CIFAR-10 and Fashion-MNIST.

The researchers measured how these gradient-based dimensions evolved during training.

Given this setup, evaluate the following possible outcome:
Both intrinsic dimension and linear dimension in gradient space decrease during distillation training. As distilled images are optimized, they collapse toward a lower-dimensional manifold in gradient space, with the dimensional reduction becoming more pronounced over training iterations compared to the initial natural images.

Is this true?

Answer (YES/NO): NO